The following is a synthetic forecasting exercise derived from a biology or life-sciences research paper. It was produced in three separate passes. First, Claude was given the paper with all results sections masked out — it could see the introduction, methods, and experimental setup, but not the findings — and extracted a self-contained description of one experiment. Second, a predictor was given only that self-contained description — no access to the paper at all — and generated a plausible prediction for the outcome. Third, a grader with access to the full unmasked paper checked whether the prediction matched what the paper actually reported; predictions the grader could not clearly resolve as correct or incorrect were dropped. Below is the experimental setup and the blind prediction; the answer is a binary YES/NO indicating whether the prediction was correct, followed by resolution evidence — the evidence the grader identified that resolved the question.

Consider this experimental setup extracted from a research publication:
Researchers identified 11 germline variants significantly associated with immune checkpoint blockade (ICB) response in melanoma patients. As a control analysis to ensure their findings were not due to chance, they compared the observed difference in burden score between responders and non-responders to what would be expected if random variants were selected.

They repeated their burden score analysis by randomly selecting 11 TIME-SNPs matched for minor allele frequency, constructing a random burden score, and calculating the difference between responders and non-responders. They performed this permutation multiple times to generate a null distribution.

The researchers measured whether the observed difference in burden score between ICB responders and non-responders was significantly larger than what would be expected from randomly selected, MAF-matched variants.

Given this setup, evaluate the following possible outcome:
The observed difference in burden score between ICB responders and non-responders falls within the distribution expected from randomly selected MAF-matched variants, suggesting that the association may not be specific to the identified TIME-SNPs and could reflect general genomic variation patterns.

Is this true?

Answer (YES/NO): NO